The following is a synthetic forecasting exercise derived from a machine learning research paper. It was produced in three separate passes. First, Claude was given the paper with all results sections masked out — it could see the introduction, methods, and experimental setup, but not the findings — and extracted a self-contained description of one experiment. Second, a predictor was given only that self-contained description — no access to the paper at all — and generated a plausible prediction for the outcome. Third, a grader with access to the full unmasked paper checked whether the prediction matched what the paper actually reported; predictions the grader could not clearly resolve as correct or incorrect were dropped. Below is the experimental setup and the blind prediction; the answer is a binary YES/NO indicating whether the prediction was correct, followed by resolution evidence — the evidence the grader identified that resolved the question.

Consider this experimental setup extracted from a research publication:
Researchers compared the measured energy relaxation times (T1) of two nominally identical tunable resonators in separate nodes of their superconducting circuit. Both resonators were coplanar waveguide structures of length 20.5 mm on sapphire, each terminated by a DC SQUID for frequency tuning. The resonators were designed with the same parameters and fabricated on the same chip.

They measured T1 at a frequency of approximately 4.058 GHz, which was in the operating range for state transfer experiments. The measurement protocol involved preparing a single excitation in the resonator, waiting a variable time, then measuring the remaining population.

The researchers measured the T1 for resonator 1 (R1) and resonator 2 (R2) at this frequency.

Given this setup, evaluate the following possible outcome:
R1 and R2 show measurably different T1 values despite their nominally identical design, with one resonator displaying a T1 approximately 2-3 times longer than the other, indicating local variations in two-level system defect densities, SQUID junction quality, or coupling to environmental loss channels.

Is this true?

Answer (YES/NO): NO